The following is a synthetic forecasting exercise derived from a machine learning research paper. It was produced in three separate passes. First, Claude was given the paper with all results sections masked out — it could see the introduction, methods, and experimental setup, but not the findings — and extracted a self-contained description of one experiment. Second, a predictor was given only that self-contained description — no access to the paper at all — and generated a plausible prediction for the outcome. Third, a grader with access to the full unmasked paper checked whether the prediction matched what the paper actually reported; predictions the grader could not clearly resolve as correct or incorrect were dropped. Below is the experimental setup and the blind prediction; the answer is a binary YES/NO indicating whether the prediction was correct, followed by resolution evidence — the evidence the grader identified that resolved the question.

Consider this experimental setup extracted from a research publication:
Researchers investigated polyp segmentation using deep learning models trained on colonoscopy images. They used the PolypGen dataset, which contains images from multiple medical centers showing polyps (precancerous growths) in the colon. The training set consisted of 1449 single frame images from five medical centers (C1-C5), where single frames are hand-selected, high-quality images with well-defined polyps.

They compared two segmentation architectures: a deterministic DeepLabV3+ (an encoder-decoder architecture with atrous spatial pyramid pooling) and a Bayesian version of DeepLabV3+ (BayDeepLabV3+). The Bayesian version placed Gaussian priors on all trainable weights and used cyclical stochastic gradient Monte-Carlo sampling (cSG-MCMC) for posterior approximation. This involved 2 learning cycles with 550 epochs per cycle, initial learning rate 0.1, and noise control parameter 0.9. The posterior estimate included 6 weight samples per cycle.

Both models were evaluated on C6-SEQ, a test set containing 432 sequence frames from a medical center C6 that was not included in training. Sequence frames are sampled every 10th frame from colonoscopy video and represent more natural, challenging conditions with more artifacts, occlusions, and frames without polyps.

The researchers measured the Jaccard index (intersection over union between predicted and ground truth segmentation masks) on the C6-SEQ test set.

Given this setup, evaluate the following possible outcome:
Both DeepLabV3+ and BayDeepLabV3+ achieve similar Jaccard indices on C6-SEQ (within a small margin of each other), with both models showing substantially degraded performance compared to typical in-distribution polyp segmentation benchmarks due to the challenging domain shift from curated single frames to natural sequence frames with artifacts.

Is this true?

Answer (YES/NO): YES